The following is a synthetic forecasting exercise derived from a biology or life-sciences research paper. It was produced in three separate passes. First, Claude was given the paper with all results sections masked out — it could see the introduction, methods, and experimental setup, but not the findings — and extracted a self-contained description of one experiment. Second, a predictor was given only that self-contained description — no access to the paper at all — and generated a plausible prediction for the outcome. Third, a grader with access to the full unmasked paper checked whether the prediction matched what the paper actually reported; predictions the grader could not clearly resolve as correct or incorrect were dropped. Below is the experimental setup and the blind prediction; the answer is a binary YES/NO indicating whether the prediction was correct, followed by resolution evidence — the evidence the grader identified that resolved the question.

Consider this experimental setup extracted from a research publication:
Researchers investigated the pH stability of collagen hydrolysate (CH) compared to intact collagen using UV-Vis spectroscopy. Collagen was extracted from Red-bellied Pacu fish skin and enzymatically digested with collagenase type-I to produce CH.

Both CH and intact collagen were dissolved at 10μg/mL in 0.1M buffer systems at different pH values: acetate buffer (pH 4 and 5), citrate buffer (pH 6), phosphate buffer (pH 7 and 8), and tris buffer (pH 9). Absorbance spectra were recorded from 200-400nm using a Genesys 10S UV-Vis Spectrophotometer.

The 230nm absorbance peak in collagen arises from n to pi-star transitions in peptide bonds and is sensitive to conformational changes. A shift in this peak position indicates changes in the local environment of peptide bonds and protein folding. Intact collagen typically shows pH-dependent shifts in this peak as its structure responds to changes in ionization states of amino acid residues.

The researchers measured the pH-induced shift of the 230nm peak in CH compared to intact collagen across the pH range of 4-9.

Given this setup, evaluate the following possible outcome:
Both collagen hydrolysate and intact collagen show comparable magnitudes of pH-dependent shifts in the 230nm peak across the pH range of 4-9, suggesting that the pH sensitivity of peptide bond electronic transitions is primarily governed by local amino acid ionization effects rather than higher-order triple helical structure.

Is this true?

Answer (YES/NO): NO